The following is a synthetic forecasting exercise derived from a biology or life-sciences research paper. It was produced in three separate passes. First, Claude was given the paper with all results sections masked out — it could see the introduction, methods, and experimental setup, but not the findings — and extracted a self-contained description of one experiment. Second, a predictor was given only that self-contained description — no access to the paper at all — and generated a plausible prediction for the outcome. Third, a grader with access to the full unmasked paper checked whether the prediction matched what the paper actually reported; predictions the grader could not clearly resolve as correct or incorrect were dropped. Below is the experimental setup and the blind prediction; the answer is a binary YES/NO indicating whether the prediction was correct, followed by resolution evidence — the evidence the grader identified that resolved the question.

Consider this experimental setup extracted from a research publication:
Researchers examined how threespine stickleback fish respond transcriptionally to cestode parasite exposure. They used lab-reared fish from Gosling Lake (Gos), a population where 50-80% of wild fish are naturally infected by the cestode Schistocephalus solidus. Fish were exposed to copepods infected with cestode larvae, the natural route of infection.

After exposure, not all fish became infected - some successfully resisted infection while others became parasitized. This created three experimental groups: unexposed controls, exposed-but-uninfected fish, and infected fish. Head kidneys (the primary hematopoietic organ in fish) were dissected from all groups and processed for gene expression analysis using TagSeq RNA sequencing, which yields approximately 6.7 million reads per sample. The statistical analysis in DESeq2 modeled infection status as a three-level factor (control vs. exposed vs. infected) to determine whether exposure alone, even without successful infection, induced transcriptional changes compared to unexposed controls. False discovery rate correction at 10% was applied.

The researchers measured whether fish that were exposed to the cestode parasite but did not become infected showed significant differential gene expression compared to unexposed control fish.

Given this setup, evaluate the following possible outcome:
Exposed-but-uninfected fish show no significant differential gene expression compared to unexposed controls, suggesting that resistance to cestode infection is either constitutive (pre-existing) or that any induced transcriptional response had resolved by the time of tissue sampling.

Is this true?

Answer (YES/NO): YES